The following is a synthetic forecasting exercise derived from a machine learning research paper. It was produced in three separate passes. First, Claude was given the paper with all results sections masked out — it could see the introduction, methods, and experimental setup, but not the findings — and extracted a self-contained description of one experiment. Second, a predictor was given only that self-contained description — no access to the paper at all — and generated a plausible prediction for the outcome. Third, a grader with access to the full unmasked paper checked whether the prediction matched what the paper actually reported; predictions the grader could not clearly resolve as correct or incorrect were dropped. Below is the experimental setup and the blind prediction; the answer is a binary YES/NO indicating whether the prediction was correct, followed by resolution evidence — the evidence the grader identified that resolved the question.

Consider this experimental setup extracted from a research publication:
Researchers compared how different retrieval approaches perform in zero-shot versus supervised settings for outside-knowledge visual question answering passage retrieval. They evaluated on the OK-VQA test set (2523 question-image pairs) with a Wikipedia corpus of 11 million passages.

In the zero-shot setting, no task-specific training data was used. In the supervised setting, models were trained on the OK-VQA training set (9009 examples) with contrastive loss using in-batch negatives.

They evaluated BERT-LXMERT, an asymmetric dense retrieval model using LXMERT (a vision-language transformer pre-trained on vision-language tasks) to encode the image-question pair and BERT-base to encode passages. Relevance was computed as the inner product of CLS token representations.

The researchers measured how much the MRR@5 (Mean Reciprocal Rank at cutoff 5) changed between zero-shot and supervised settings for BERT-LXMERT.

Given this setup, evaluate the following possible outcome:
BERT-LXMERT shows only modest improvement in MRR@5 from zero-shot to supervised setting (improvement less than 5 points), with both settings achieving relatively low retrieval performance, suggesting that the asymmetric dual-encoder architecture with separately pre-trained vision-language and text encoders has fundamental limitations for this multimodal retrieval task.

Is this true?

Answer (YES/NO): NO